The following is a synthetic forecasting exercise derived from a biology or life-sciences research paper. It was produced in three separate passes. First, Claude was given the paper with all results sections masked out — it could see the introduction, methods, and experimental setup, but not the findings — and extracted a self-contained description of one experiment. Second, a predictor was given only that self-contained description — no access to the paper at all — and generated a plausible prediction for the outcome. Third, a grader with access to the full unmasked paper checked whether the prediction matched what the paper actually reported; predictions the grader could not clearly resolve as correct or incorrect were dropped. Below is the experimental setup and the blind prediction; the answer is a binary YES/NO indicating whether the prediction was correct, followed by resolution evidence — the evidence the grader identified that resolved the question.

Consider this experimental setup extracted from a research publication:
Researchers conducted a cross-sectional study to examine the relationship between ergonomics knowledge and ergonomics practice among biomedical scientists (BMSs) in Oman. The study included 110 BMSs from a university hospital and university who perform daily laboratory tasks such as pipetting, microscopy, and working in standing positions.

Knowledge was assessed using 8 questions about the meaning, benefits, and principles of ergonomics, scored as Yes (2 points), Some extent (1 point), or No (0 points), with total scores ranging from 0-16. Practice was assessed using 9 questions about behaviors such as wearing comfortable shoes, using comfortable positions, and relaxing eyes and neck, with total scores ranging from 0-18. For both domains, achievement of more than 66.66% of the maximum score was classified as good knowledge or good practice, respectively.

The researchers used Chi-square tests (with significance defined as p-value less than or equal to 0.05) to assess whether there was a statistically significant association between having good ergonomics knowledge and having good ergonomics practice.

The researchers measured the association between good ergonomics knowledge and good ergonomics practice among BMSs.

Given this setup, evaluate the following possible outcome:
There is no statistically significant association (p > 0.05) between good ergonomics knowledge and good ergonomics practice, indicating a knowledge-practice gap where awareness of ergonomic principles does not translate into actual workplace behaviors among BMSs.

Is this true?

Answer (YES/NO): YES